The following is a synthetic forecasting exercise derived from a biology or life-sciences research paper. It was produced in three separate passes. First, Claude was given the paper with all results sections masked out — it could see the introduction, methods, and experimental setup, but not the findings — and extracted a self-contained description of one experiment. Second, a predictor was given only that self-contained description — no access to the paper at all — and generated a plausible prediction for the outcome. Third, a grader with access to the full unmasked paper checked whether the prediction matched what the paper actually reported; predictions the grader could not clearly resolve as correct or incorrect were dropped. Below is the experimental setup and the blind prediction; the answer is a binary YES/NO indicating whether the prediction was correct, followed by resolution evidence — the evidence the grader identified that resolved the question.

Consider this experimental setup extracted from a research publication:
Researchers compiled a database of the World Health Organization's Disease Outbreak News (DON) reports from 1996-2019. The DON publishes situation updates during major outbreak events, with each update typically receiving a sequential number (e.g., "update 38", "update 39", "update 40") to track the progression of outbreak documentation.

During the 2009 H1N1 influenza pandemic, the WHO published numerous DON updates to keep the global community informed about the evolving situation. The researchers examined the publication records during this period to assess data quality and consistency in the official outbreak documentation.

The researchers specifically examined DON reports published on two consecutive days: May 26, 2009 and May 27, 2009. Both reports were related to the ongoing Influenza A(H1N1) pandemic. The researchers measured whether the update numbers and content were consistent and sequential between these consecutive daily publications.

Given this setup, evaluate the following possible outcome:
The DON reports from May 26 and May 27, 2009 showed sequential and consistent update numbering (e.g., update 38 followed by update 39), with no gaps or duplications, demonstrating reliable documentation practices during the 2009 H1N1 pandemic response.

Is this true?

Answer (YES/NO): NO